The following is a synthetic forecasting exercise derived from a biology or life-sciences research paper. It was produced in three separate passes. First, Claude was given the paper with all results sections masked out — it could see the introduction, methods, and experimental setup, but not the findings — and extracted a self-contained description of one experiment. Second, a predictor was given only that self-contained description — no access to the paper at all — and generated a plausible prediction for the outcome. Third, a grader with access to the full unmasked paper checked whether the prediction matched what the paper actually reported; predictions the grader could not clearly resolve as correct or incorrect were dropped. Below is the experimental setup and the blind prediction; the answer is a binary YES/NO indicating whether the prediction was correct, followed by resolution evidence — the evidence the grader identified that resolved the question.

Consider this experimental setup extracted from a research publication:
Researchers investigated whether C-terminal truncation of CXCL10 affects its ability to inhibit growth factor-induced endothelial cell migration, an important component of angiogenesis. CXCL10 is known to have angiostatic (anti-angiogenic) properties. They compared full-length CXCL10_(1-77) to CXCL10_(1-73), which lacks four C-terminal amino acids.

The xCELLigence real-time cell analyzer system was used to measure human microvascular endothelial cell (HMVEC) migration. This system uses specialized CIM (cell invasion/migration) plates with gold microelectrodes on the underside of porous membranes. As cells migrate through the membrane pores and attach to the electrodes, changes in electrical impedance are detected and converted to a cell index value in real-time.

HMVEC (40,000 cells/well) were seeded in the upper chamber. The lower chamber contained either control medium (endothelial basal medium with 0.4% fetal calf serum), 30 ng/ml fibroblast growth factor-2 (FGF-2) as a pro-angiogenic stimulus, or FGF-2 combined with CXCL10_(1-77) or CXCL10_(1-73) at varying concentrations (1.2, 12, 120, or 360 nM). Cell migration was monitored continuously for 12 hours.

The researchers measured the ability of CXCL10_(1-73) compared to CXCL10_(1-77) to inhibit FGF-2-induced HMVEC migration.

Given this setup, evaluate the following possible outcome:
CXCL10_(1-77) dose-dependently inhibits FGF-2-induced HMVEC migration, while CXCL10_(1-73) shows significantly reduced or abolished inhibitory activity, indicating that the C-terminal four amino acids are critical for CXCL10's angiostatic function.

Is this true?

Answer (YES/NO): NO